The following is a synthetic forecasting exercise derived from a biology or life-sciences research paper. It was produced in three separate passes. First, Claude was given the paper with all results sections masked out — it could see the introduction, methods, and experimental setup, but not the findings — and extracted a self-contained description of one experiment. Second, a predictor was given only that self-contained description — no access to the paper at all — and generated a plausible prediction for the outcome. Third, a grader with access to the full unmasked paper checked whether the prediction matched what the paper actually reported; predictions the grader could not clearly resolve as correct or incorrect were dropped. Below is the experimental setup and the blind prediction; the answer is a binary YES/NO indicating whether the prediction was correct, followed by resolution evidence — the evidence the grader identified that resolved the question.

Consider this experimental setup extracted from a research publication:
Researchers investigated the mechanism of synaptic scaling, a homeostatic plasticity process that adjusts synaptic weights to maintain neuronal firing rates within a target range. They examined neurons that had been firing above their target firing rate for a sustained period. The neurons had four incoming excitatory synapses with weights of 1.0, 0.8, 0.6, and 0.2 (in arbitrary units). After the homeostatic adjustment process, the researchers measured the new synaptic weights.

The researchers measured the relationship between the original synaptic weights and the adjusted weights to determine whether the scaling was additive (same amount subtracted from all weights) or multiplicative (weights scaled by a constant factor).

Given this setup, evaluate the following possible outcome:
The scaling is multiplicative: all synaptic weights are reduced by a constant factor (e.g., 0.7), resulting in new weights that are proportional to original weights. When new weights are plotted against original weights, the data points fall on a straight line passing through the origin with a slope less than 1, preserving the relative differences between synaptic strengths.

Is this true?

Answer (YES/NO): YES